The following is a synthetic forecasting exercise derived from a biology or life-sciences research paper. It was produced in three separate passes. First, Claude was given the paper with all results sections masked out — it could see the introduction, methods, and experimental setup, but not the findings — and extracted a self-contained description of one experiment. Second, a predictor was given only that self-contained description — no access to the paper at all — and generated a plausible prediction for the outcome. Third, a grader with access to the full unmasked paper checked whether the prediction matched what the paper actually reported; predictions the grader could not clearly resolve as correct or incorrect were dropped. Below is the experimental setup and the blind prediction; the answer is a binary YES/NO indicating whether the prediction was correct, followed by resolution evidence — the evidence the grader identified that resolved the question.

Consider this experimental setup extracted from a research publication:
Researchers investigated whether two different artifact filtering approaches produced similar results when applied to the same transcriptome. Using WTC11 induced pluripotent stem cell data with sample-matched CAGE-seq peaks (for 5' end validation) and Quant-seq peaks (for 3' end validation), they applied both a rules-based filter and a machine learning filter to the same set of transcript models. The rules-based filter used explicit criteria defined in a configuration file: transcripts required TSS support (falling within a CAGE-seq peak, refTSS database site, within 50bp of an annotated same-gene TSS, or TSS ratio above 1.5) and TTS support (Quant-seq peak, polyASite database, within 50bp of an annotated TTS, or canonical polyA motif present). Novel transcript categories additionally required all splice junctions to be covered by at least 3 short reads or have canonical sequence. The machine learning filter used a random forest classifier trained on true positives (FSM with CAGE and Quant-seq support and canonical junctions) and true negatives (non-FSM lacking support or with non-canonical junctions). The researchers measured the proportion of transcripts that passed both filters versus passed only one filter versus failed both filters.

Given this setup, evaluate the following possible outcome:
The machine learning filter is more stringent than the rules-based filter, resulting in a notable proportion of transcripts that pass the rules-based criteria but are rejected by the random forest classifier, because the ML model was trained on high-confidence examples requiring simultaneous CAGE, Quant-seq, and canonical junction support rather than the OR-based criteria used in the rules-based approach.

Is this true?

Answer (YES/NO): YES